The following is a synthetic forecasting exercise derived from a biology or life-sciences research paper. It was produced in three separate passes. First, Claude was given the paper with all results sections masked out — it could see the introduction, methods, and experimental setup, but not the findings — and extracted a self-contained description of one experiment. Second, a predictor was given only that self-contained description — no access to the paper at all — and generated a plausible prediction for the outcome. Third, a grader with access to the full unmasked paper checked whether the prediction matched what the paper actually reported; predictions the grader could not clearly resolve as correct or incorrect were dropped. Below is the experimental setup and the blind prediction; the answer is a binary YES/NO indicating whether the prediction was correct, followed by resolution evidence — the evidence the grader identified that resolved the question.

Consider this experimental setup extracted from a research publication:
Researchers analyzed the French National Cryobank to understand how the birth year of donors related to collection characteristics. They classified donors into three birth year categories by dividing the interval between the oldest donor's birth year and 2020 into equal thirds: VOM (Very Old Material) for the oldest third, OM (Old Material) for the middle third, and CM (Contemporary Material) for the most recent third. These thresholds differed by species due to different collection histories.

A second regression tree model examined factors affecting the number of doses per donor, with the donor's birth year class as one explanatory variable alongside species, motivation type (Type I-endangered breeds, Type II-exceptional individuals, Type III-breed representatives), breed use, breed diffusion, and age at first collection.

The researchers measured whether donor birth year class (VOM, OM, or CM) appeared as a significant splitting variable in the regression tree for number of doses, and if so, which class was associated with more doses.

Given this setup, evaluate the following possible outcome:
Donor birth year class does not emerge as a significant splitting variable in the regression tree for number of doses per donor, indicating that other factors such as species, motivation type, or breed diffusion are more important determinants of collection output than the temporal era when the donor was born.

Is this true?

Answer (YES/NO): NO